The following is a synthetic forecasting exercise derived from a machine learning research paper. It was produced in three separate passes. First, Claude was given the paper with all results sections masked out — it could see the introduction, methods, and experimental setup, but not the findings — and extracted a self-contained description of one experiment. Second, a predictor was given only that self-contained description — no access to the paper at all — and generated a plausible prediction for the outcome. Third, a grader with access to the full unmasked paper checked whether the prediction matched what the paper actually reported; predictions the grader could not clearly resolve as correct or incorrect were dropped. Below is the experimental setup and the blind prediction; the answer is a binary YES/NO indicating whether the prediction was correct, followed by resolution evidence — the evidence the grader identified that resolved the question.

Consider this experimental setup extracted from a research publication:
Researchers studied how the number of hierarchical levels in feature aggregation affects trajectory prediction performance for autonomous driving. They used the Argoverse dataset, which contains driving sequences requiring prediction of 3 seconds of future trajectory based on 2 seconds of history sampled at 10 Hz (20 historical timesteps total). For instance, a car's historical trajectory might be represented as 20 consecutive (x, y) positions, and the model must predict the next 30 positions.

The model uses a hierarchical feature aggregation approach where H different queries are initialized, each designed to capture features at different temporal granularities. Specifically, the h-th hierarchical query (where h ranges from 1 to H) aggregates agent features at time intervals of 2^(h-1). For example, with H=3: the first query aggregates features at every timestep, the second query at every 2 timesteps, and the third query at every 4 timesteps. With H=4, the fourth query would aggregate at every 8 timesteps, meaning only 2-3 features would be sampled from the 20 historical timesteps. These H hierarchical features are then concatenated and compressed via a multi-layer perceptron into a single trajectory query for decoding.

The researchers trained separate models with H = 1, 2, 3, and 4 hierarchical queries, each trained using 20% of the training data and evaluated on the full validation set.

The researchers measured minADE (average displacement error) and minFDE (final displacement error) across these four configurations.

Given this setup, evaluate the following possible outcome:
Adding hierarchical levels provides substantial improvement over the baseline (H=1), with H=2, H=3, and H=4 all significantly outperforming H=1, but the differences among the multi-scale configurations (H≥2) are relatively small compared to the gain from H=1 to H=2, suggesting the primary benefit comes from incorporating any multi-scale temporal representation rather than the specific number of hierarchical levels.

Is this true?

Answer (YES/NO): NO